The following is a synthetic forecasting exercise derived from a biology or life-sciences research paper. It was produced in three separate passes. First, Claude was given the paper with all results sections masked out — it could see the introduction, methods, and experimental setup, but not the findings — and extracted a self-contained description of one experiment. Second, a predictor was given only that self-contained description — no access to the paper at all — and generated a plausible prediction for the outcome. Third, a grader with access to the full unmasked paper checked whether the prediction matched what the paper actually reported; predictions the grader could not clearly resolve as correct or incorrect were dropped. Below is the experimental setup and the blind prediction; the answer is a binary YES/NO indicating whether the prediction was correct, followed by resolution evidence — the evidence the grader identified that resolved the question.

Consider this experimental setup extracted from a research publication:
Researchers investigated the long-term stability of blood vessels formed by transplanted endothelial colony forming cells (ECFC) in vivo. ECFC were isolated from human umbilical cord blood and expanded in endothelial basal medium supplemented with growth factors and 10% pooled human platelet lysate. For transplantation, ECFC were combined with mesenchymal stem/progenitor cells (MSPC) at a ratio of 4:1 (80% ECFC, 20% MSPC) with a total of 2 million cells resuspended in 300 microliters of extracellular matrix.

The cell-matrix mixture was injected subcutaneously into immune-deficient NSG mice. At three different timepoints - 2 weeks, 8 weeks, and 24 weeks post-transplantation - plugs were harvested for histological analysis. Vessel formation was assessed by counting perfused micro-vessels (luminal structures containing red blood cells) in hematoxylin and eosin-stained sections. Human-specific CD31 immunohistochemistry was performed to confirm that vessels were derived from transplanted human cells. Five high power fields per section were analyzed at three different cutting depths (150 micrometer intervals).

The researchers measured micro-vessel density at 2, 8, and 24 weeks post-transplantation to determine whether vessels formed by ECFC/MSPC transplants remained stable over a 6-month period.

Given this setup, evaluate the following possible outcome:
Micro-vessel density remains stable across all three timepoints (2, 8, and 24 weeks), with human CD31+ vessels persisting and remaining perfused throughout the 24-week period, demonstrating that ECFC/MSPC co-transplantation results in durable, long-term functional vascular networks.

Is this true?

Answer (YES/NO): YES